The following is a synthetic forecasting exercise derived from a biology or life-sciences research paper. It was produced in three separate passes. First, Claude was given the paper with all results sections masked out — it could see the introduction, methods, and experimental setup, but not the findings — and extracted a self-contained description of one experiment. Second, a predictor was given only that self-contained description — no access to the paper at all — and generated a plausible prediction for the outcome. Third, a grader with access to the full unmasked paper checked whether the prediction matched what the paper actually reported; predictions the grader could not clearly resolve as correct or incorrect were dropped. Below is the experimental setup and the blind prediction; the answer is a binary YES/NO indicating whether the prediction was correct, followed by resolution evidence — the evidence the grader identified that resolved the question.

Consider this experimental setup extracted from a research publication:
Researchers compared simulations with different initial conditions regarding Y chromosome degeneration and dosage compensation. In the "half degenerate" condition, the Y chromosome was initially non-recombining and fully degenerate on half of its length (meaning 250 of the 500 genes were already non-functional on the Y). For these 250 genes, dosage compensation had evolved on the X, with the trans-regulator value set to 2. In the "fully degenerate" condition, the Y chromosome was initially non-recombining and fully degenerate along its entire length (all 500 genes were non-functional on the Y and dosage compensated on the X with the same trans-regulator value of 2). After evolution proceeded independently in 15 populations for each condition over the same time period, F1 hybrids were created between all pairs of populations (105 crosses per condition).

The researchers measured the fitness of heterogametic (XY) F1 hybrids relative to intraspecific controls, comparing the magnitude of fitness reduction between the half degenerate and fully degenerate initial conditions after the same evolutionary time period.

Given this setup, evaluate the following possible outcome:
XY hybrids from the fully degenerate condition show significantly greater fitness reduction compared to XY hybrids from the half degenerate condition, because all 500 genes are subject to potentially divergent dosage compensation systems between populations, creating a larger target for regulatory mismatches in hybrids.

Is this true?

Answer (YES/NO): YES